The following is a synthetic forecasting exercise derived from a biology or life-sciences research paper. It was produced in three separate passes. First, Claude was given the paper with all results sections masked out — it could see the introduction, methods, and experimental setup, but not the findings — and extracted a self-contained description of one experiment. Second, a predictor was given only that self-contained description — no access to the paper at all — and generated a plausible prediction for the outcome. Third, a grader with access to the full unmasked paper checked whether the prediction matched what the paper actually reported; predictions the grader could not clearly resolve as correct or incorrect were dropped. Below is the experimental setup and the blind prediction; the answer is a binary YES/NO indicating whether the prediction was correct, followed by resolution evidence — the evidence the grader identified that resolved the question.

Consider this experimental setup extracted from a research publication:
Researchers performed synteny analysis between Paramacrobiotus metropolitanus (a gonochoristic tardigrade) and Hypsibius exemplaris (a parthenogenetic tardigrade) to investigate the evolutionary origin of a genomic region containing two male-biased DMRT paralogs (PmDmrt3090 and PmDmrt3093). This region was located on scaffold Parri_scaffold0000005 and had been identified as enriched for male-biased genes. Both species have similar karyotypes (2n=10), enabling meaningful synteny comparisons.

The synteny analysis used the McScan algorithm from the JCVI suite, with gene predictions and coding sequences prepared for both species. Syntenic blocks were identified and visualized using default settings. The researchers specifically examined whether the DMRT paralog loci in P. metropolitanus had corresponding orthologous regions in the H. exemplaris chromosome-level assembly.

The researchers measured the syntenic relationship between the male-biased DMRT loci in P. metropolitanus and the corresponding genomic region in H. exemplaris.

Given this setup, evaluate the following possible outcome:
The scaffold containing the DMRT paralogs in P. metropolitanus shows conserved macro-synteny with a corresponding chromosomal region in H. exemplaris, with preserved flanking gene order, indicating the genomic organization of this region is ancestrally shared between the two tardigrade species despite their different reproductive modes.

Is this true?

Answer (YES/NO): NO